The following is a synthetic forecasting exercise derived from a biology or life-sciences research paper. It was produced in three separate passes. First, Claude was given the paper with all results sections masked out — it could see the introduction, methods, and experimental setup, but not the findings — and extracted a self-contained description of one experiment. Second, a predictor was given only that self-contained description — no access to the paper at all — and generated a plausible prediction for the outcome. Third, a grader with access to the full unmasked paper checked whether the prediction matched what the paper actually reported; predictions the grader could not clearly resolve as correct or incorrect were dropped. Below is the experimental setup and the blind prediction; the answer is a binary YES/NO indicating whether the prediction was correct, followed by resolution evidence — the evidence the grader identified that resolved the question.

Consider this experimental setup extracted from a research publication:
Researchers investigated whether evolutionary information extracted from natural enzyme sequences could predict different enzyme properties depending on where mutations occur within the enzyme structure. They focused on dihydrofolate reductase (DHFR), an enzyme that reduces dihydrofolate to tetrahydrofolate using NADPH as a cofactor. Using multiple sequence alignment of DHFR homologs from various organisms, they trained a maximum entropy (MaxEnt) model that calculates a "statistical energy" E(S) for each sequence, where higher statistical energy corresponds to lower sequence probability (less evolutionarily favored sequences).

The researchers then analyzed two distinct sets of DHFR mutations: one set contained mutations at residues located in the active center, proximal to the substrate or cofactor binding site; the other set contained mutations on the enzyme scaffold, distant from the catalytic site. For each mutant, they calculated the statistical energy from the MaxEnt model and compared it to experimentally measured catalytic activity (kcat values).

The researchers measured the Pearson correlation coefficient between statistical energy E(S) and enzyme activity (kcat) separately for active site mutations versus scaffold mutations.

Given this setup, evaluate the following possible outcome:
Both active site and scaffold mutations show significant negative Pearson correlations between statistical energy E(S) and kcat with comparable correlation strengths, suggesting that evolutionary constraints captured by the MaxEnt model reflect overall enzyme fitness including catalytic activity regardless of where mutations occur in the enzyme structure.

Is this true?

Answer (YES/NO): NO